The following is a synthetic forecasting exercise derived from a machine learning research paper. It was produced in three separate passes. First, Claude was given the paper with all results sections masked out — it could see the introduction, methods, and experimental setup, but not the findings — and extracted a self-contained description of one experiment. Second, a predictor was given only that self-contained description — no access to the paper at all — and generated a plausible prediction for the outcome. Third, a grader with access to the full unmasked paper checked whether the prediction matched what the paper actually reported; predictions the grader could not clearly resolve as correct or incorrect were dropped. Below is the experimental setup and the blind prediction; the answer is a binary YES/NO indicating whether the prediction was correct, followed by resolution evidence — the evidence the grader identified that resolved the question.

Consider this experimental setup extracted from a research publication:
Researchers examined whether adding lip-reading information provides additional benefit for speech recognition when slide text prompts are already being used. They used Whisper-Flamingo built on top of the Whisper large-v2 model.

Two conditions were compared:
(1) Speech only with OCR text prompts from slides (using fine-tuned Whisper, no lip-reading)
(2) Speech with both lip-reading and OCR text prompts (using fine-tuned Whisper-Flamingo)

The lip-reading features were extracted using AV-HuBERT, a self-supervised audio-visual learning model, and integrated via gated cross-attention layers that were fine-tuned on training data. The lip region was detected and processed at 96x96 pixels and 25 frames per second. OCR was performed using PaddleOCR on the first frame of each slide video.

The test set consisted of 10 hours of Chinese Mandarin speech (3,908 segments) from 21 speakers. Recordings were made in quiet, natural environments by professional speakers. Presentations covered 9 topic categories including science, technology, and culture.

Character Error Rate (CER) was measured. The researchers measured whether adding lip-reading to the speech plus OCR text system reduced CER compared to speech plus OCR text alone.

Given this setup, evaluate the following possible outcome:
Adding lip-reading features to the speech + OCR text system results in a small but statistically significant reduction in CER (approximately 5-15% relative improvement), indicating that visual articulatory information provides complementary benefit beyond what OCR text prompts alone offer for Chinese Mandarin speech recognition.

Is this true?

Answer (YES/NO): NO